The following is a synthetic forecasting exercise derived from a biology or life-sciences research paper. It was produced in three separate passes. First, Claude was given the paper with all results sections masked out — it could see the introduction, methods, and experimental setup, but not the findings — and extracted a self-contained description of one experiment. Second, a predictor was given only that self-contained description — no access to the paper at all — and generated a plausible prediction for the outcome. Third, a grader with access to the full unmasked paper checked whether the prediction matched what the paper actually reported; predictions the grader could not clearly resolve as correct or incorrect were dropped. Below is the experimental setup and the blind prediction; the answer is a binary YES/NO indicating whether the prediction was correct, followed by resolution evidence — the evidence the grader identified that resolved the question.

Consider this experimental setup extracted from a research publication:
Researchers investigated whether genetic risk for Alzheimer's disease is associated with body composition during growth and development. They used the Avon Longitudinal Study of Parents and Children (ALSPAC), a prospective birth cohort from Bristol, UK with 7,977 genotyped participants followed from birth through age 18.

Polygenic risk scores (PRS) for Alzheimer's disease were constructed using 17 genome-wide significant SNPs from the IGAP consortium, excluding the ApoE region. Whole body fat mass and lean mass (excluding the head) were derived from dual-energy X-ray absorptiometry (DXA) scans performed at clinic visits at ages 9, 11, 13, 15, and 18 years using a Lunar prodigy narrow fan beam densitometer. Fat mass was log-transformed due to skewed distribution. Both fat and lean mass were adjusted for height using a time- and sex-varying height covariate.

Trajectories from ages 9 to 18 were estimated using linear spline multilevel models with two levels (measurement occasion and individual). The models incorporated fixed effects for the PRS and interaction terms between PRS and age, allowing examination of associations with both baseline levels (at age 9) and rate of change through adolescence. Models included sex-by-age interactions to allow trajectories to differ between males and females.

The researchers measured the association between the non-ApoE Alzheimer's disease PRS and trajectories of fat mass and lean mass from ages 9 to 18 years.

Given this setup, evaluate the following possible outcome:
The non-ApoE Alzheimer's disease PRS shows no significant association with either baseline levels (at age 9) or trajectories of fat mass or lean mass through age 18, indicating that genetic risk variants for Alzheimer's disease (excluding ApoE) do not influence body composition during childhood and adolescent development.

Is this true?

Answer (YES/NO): YES